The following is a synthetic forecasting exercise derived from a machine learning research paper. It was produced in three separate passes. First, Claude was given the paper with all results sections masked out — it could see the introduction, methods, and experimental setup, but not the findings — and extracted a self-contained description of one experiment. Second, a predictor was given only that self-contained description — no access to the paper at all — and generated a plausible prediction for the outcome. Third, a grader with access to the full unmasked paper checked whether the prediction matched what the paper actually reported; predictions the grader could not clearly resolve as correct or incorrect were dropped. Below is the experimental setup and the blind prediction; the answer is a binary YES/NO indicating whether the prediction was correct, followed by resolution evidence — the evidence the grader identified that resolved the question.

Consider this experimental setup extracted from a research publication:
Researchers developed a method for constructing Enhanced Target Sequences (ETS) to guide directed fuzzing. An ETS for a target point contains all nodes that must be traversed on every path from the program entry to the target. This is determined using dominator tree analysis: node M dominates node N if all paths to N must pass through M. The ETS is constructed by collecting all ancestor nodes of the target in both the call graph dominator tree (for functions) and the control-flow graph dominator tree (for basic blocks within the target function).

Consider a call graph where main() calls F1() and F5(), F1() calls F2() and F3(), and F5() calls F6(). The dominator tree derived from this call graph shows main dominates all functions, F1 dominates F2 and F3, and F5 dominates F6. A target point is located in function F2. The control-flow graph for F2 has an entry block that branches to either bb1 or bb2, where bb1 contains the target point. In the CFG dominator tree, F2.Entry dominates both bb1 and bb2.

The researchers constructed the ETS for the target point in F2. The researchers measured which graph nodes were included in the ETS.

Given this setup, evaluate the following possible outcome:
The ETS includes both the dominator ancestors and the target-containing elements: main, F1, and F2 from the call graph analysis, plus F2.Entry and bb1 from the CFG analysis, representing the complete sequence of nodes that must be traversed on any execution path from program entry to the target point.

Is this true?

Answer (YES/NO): NO